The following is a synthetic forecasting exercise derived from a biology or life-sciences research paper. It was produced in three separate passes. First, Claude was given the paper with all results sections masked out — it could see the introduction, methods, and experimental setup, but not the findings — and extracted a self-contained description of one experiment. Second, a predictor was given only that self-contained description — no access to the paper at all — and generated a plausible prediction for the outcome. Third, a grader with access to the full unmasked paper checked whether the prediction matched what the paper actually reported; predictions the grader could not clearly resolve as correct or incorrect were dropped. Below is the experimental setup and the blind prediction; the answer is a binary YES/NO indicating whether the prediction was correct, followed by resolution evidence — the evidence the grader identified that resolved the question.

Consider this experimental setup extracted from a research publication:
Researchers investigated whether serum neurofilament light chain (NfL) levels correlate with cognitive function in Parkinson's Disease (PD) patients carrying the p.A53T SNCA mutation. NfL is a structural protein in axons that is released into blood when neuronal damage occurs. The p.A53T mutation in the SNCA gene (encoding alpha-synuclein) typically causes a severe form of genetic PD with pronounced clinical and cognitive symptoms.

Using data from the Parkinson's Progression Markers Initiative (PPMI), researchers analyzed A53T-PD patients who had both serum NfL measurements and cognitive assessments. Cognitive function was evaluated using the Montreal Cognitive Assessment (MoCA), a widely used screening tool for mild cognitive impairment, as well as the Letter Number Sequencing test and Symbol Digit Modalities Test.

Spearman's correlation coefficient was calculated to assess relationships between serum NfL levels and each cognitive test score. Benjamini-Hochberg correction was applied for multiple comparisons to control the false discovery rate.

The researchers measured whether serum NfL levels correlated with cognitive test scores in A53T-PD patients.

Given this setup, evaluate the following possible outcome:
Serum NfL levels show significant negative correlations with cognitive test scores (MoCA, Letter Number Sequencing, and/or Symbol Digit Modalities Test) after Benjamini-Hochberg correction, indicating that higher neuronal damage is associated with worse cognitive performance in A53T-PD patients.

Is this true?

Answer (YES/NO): NO